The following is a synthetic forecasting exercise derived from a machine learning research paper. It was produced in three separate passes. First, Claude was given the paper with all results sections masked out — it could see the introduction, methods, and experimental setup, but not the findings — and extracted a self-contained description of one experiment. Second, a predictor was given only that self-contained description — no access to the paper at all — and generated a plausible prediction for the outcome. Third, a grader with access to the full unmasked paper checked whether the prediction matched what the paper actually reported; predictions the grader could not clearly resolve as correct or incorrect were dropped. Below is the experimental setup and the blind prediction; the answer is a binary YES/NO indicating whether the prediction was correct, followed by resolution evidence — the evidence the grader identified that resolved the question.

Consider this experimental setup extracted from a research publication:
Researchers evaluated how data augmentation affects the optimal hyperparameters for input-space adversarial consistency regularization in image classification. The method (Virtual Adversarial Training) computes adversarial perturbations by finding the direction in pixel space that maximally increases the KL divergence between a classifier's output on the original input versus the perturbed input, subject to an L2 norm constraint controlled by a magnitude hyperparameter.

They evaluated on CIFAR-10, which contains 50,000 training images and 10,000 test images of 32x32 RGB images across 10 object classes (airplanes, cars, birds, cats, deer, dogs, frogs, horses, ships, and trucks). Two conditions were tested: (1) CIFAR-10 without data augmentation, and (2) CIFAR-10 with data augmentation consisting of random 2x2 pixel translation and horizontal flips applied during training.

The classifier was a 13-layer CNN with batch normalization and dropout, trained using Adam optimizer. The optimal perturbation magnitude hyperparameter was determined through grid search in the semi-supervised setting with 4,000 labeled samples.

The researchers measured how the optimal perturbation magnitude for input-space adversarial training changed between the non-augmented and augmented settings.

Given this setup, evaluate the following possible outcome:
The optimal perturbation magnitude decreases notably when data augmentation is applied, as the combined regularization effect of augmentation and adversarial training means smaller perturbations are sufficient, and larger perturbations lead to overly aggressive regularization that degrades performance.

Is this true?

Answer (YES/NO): YES